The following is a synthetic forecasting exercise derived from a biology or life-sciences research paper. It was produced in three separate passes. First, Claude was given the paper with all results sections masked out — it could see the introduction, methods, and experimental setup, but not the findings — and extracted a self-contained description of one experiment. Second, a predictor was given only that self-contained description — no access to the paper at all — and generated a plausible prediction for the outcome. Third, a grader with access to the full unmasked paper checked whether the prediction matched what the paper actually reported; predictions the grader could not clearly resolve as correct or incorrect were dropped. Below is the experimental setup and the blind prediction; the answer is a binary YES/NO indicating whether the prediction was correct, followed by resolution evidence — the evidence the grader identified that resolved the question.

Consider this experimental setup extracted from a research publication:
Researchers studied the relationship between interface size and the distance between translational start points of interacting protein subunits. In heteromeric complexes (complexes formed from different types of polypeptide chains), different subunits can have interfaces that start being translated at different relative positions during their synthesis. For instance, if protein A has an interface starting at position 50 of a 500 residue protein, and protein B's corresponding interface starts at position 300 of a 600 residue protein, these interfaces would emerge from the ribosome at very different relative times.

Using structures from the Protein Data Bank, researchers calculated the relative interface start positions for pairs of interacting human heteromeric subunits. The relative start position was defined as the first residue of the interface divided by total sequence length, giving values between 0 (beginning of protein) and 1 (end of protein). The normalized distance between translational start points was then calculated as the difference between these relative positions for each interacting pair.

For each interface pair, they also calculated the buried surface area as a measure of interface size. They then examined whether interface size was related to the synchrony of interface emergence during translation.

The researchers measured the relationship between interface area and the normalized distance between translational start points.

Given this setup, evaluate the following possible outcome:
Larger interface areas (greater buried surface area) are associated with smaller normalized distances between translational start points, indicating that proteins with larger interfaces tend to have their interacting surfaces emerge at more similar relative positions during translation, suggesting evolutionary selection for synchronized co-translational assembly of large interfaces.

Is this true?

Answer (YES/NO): NO